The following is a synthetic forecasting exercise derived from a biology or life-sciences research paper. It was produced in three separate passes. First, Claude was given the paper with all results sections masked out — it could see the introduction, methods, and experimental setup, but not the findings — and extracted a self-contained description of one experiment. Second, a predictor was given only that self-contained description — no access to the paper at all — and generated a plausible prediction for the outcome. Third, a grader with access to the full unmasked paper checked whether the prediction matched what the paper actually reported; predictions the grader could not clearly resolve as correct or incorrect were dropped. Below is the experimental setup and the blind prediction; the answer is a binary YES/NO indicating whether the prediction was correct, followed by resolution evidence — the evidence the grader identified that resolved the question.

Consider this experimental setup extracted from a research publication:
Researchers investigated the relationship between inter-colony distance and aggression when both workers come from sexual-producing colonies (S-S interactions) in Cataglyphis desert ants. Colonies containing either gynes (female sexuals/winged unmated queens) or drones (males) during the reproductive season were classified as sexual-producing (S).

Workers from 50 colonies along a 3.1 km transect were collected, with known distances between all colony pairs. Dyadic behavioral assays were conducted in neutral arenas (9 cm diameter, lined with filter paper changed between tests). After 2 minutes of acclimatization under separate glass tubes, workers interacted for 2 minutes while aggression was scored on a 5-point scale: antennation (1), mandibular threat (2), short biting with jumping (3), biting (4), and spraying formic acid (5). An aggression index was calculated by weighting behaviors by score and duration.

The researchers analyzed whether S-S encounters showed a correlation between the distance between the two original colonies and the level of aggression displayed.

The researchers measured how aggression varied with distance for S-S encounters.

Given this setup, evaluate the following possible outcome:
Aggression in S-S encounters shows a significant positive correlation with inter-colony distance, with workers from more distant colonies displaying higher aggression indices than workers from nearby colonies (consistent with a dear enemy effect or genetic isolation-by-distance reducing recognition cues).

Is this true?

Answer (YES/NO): NO